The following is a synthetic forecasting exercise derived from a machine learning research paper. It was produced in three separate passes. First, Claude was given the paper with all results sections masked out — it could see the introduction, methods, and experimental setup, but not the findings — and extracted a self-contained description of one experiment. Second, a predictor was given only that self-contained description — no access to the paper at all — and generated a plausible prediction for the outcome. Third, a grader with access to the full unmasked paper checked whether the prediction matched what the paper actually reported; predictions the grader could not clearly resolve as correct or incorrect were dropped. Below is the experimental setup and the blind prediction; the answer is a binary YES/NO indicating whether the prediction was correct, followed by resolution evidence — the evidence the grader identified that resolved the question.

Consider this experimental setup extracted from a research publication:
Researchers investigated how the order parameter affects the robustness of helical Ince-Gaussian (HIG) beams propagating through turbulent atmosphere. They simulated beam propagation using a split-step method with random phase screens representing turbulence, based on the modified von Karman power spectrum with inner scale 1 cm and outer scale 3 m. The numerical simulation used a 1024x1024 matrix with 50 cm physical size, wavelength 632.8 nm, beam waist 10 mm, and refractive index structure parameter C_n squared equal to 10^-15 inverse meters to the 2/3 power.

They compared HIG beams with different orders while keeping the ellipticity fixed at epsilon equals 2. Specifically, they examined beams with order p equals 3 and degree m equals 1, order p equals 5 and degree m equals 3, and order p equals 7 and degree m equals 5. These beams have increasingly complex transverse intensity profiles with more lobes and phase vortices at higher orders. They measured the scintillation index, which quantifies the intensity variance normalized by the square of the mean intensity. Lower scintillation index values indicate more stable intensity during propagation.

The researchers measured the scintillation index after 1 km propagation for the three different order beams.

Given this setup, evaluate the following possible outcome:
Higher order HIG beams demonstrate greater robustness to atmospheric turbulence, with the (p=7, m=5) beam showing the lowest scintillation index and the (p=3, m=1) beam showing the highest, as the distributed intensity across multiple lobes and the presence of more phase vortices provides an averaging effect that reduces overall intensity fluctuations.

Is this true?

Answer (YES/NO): NO